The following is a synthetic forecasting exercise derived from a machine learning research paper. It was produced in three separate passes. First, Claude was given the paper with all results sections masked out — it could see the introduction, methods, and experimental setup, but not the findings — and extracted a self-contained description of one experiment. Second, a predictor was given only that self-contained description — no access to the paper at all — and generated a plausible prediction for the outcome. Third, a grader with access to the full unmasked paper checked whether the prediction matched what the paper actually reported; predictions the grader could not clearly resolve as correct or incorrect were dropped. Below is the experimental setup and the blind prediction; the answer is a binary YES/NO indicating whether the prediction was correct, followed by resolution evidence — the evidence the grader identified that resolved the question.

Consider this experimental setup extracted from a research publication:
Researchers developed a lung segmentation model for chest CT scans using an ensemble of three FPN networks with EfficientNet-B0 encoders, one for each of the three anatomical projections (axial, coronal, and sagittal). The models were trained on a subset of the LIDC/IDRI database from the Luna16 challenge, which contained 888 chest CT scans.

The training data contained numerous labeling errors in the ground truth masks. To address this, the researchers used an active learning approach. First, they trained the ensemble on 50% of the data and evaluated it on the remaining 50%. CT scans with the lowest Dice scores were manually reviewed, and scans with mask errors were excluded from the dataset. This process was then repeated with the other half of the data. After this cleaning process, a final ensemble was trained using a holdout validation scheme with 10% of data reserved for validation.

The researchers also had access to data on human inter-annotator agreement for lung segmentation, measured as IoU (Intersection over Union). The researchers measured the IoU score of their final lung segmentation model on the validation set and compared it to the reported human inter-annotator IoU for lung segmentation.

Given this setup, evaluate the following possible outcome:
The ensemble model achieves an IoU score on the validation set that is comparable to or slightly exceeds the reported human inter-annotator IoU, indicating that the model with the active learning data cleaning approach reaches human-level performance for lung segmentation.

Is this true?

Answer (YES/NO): YES